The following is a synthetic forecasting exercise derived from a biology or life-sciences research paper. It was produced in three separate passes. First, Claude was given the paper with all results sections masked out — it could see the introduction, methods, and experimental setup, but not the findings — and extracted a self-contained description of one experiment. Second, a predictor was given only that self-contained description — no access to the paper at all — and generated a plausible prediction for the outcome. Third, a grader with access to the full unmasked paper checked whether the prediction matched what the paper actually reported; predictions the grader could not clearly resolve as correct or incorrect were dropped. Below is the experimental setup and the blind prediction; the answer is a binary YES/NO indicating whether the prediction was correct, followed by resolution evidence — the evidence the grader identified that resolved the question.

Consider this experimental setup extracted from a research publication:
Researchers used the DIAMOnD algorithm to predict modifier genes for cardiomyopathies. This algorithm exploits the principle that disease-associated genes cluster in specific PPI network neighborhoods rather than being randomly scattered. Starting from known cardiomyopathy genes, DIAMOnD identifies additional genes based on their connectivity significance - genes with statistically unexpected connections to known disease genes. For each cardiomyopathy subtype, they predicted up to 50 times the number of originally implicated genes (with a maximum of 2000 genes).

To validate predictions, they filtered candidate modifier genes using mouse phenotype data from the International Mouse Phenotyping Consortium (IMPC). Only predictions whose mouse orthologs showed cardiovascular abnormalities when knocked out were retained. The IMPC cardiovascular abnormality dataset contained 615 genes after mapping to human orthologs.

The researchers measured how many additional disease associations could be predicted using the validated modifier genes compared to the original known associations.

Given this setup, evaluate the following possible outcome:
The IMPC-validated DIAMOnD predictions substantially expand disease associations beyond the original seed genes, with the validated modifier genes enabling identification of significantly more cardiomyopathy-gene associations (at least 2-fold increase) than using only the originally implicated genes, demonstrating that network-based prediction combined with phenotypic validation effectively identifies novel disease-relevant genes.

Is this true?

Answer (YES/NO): YES